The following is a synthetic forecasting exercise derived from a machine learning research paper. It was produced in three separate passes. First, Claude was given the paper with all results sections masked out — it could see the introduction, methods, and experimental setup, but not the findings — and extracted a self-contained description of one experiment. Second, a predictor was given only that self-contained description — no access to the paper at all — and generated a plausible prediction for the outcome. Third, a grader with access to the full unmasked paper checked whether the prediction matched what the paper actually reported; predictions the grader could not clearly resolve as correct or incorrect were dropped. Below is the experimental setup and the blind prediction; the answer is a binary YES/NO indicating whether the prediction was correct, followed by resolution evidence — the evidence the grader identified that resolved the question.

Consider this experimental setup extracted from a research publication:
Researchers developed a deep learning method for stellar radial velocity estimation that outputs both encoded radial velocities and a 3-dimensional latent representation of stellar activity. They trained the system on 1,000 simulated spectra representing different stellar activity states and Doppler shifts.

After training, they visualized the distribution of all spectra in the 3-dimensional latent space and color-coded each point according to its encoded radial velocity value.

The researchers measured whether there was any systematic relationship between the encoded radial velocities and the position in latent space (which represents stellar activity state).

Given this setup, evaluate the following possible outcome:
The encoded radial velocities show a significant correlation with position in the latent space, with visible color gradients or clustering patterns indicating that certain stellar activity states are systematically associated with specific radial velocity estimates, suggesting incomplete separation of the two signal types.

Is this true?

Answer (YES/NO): NO